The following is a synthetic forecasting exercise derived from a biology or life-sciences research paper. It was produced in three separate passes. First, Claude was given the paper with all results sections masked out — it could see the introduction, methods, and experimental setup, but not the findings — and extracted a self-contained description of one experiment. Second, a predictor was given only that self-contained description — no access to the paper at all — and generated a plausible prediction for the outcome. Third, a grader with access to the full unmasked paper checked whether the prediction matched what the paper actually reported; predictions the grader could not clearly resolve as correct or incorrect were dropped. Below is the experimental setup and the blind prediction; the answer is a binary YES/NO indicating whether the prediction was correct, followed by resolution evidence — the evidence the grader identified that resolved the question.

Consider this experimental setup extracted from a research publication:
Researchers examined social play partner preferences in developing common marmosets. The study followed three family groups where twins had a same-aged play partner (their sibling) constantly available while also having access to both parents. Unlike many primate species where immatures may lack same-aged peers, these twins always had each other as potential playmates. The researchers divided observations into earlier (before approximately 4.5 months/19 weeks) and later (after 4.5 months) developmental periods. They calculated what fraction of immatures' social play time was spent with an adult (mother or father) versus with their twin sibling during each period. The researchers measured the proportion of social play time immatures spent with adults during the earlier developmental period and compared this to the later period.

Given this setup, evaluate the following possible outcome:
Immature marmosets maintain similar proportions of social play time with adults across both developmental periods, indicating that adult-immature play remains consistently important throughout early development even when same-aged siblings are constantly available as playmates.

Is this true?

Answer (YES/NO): NO